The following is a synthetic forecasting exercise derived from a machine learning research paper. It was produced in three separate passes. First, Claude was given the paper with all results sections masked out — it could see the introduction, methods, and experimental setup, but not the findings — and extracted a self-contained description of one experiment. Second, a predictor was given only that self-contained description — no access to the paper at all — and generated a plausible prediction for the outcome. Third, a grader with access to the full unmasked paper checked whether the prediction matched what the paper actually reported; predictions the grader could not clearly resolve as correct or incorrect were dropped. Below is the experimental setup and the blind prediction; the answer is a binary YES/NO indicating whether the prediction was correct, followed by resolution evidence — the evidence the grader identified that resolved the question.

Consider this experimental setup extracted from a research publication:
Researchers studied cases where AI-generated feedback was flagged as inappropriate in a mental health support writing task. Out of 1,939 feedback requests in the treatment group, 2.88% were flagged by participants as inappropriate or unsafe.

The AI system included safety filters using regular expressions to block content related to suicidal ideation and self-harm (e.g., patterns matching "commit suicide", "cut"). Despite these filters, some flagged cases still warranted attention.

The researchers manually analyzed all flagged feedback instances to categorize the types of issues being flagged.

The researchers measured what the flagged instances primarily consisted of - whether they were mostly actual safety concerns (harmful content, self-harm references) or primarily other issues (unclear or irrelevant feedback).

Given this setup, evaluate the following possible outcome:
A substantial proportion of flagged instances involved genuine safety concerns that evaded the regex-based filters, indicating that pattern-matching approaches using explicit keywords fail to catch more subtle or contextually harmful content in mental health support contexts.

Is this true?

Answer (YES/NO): NO